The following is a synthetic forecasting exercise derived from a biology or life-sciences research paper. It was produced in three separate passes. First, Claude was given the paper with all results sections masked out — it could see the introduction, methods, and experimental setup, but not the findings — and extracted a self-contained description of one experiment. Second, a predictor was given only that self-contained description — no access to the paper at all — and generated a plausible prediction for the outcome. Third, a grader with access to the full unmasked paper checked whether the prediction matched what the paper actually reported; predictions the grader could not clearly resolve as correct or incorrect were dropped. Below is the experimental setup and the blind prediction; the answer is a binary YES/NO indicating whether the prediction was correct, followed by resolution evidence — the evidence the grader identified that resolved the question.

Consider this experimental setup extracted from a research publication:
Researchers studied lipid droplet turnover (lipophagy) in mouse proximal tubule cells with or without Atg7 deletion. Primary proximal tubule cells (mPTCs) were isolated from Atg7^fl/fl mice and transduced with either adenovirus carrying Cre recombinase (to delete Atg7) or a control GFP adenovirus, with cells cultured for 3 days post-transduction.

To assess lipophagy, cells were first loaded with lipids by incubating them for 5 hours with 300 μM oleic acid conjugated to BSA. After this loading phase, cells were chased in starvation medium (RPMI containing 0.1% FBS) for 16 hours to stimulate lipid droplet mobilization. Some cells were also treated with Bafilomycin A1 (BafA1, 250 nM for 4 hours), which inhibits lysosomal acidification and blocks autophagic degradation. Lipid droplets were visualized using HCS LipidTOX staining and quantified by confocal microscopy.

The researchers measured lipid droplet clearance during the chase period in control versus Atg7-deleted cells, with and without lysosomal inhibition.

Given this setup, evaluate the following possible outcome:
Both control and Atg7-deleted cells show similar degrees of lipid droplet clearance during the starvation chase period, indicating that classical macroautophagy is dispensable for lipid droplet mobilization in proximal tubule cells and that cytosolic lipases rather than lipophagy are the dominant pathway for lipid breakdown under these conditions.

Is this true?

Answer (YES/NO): NO